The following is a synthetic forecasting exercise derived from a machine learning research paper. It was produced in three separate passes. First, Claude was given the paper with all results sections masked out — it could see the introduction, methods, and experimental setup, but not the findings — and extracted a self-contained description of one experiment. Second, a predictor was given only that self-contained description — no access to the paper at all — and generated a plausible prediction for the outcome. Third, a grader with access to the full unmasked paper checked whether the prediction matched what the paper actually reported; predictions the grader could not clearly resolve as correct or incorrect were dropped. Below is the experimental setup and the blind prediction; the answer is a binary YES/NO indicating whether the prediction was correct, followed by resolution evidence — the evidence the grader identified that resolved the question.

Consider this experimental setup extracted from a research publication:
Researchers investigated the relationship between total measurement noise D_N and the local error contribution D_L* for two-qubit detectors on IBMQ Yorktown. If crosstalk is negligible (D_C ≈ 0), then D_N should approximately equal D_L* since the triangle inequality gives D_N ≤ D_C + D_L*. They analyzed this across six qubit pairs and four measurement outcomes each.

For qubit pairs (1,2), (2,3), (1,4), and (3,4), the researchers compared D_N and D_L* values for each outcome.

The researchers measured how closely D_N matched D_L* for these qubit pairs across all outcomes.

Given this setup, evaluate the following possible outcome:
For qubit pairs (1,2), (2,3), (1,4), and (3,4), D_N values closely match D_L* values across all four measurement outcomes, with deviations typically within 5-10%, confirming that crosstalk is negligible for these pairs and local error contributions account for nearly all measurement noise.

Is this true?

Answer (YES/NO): NO